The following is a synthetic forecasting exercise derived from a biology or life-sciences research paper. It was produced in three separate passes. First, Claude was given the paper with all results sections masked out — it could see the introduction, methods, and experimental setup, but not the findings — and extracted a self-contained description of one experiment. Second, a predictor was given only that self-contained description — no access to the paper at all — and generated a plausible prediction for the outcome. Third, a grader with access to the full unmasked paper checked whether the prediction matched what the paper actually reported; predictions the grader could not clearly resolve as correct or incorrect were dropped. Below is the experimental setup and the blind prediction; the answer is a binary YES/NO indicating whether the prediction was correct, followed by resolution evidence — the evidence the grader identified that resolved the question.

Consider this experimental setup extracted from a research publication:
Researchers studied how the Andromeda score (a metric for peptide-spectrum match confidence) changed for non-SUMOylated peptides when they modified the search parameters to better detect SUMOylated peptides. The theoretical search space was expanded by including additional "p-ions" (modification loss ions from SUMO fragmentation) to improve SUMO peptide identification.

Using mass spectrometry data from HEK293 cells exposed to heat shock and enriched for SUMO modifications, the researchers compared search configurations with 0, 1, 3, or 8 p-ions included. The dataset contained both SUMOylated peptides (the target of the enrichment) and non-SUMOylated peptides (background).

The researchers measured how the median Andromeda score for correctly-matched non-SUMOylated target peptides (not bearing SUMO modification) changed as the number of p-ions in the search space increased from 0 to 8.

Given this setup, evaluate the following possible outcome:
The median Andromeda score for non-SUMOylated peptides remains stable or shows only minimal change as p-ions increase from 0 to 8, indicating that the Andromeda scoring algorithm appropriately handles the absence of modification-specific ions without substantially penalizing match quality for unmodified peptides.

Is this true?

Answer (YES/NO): YES